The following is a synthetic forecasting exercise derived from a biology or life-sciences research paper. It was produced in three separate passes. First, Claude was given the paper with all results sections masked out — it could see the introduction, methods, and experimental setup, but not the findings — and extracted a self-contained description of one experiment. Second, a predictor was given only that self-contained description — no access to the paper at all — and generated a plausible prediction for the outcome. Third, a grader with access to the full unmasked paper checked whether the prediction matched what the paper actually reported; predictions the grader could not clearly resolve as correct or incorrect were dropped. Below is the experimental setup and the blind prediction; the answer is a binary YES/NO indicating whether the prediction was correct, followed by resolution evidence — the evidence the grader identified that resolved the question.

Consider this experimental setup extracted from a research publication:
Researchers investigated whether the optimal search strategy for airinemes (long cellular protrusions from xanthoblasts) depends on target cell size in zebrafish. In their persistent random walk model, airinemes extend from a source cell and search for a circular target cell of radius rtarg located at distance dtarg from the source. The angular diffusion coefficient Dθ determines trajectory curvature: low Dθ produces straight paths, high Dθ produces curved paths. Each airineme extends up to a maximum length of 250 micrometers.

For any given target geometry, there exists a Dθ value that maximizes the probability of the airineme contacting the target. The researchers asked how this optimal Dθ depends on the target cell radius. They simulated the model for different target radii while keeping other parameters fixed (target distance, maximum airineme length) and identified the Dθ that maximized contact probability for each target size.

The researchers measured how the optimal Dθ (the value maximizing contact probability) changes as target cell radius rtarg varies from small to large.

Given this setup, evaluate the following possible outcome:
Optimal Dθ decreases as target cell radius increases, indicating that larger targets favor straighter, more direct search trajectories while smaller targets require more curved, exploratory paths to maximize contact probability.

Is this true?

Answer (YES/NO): YES